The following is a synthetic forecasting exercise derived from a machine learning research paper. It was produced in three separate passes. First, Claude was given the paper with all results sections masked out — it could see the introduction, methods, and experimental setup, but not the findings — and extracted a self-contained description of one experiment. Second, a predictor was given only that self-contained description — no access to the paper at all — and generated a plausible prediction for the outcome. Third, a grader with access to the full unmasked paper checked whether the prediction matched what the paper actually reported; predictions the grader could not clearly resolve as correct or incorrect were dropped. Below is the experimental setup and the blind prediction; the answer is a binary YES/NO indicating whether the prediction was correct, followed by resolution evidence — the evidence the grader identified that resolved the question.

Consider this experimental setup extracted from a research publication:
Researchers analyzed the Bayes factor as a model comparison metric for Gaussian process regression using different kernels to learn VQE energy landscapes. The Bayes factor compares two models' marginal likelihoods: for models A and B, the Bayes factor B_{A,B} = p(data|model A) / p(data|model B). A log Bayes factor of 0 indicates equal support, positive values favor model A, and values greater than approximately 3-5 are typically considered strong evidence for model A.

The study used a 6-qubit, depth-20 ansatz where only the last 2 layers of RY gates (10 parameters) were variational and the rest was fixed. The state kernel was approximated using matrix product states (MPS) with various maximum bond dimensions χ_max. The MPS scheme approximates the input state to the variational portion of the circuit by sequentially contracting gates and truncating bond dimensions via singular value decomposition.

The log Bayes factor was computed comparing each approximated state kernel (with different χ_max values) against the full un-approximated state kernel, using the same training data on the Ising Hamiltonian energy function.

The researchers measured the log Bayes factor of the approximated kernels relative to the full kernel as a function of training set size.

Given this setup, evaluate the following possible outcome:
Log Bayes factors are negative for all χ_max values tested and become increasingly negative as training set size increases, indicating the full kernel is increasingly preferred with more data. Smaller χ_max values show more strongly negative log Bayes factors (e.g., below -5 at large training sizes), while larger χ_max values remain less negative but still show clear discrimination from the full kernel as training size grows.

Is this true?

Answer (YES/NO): NO